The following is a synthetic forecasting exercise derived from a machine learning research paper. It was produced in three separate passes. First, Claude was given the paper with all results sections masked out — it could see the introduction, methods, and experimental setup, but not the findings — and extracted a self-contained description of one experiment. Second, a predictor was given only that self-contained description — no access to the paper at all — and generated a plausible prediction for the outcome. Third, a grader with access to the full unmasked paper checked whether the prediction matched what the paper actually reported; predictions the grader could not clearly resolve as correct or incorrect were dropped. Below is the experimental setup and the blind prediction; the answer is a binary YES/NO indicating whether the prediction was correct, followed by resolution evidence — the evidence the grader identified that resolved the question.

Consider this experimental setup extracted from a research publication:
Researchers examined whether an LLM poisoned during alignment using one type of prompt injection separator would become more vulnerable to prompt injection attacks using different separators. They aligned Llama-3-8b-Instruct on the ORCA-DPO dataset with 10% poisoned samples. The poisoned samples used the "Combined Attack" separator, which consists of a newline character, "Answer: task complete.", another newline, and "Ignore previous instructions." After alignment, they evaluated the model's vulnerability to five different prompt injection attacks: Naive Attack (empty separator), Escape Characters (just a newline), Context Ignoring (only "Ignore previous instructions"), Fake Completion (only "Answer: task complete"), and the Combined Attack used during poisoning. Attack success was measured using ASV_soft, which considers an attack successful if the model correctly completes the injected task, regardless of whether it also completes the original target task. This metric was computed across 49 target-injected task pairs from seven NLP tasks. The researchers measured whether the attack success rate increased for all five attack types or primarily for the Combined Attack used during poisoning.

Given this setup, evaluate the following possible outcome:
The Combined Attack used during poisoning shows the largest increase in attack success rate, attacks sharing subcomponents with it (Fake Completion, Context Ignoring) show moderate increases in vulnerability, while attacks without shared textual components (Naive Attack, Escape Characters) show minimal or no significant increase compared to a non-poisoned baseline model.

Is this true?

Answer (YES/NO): NO